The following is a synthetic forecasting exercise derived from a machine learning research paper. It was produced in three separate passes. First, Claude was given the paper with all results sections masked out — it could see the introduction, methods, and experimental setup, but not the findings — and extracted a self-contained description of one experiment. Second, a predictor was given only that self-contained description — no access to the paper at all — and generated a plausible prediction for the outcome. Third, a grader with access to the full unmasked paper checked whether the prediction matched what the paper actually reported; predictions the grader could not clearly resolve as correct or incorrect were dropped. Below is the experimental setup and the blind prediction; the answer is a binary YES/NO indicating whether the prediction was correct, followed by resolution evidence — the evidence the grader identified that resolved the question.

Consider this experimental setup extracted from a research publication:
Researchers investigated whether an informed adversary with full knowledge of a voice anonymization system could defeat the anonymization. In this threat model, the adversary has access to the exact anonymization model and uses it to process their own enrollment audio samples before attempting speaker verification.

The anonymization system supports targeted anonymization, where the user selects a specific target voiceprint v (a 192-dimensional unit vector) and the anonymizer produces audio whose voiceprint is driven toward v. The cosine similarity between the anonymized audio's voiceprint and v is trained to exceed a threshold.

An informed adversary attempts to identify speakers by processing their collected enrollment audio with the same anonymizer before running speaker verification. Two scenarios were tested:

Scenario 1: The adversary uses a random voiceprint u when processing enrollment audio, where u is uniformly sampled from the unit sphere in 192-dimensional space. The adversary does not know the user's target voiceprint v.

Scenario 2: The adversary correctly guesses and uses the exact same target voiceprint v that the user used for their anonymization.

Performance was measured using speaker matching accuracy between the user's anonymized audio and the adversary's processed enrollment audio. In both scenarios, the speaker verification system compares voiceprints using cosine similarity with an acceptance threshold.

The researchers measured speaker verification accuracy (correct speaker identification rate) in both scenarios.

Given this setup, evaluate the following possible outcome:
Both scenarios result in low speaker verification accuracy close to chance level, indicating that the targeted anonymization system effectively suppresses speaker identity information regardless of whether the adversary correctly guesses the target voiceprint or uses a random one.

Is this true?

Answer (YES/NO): NO